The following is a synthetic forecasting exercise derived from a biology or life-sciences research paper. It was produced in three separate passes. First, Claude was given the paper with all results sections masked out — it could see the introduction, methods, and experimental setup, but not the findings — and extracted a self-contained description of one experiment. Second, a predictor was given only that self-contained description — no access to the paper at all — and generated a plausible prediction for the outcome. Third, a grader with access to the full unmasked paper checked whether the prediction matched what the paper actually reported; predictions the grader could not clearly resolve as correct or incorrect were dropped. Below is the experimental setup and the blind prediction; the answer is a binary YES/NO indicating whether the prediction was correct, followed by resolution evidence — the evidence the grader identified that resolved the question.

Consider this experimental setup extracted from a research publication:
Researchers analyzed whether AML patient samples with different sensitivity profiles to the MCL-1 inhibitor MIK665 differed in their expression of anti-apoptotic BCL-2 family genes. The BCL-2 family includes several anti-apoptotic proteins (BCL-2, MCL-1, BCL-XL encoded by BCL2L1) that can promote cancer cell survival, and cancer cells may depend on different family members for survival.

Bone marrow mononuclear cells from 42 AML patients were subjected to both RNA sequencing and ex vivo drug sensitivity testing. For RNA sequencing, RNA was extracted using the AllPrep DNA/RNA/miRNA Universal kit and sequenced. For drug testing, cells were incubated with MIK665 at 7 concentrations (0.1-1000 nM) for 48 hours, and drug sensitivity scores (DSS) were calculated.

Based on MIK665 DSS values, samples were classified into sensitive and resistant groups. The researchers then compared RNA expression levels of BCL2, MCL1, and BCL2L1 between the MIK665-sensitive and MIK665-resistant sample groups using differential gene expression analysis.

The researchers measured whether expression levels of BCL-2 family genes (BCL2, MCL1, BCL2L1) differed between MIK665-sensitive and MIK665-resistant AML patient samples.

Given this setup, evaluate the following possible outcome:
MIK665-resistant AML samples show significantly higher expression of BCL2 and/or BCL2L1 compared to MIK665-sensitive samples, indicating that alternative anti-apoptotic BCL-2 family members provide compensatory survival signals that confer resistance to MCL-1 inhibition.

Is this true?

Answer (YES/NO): NO